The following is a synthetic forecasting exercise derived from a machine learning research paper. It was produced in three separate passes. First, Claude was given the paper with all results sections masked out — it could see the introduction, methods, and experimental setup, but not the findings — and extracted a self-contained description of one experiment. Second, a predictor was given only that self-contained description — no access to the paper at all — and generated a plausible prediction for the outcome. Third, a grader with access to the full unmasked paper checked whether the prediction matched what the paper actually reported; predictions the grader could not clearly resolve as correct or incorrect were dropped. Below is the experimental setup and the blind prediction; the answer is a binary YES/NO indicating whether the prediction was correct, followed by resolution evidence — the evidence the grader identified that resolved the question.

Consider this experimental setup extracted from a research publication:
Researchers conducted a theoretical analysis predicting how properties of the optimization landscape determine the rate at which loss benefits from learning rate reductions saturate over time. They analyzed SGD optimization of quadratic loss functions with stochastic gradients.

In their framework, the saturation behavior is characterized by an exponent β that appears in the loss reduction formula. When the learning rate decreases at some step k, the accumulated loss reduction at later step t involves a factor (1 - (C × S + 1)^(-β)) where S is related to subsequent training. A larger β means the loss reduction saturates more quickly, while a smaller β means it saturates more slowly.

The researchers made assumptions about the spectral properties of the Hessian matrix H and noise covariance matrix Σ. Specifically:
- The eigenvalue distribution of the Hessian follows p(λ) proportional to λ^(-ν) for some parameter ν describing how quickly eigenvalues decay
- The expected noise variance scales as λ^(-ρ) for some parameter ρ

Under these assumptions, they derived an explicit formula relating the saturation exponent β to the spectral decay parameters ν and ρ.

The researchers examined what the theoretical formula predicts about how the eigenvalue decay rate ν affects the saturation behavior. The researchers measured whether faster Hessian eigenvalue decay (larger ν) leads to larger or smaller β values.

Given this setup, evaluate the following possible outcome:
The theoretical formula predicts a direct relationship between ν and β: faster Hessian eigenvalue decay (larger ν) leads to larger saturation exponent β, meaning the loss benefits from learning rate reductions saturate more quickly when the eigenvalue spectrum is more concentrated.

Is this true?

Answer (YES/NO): NO